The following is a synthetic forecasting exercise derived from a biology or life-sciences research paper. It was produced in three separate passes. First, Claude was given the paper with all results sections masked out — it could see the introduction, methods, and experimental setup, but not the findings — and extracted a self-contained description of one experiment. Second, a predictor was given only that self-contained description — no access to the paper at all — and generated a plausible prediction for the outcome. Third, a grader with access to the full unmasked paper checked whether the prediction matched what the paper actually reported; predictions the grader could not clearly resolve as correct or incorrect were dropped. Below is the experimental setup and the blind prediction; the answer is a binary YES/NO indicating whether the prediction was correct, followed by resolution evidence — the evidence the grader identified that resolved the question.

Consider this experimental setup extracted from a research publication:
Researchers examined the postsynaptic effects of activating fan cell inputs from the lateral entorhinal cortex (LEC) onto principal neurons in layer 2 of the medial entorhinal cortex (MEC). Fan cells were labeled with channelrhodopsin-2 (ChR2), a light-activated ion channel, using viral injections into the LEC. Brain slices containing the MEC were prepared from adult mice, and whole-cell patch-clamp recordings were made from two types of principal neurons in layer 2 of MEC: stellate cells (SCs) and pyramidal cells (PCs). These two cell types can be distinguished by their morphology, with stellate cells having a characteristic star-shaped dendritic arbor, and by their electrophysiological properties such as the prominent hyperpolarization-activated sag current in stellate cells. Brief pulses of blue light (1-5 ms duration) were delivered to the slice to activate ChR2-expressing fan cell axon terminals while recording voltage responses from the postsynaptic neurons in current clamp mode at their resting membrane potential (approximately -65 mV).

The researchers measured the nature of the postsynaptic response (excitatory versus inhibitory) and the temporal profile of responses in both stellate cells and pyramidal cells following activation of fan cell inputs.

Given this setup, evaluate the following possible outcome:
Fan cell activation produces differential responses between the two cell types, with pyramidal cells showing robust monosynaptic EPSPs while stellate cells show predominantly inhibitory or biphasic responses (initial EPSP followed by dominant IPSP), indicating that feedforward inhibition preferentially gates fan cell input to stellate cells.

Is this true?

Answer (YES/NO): NO